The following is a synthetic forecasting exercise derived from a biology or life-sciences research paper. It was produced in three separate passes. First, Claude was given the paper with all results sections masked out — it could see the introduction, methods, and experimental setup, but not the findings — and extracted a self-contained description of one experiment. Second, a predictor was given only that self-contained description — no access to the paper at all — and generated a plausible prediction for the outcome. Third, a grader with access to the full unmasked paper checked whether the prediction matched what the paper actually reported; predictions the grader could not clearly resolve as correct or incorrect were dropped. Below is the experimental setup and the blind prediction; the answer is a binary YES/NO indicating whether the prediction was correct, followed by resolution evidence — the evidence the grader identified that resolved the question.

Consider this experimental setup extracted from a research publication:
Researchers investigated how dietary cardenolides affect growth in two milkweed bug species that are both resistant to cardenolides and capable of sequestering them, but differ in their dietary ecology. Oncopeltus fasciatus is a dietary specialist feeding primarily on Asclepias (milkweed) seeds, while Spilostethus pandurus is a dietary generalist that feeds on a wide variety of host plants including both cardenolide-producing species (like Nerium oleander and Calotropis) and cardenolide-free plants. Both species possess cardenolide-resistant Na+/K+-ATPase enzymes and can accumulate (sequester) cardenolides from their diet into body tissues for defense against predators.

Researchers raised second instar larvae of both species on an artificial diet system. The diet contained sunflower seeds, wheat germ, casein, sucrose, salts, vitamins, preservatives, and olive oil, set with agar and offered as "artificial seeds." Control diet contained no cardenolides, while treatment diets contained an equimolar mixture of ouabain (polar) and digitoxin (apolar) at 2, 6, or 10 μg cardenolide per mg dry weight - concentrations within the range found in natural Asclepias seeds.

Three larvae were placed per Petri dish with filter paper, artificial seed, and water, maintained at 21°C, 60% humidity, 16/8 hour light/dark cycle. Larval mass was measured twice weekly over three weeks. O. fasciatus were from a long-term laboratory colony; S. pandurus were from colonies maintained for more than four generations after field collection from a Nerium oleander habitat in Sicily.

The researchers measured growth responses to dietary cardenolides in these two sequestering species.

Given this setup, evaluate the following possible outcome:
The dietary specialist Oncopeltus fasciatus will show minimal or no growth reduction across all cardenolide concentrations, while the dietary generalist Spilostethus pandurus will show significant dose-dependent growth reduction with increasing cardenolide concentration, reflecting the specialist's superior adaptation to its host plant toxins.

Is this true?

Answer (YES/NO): NO